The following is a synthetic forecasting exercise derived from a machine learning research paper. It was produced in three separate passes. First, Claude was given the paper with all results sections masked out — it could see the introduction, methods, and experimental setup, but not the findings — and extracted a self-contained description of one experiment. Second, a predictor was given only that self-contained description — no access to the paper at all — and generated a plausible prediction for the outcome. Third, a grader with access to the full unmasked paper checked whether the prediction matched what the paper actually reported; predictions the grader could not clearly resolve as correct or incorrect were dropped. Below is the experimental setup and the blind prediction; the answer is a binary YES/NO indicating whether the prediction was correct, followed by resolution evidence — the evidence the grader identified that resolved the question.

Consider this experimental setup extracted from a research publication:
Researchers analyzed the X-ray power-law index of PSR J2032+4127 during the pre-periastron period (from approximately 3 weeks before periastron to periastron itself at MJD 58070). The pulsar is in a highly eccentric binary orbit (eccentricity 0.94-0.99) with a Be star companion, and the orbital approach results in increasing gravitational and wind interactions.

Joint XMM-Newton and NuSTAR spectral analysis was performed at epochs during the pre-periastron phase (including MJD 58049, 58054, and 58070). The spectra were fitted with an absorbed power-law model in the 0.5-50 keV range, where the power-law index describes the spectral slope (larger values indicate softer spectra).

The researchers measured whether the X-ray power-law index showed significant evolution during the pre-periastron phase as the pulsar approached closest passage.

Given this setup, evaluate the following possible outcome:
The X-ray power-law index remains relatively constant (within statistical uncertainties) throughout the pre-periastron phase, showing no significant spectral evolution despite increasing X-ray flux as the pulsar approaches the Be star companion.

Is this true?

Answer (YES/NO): YES